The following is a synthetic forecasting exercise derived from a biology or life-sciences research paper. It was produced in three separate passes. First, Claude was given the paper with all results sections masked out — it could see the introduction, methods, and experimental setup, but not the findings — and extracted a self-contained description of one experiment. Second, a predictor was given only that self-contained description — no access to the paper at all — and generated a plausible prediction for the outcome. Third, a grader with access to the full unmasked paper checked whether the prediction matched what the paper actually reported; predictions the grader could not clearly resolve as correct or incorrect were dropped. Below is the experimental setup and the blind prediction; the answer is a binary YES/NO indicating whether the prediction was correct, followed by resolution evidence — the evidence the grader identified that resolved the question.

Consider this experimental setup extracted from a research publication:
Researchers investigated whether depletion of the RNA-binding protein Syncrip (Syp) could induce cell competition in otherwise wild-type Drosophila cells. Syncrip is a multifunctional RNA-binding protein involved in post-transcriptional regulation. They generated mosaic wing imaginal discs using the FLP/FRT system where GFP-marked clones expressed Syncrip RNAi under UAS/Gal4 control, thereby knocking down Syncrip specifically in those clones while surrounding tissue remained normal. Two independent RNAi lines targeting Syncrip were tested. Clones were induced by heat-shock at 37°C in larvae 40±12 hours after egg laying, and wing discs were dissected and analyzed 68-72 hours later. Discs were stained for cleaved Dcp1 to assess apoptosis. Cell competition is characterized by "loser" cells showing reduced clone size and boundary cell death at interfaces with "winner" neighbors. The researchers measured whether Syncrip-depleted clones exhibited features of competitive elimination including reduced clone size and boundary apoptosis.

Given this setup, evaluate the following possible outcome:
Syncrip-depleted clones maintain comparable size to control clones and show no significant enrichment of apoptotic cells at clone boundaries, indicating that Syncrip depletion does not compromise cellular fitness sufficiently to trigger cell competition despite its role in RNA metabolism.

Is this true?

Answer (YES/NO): NO